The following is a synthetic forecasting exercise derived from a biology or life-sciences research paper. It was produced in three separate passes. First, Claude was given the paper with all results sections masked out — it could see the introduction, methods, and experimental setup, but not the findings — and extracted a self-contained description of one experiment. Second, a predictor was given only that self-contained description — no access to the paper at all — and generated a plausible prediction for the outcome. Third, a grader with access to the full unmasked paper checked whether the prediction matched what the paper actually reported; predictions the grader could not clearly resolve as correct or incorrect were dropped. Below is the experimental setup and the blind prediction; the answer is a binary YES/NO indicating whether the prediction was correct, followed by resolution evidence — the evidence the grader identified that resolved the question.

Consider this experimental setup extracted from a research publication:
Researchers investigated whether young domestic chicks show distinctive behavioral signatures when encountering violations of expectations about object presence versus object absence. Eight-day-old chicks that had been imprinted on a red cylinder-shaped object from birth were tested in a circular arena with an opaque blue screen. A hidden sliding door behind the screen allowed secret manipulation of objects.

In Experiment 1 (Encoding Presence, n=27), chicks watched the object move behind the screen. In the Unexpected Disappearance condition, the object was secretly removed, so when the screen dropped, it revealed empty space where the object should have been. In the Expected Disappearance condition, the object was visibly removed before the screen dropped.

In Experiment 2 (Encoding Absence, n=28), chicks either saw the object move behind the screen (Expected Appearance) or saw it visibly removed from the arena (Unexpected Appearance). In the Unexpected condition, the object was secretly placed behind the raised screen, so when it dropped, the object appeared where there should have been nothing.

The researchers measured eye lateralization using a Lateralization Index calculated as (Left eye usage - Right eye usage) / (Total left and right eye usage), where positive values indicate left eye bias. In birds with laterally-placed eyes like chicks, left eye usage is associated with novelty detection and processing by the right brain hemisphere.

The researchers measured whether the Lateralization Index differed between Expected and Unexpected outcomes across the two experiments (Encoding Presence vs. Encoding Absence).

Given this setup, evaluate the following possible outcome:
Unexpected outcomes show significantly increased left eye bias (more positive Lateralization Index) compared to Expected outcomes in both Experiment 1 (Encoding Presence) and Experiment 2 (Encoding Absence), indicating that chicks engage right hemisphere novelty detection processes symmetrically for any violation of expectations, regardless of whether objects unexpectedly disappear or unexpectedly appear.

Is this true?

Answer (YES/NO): NO